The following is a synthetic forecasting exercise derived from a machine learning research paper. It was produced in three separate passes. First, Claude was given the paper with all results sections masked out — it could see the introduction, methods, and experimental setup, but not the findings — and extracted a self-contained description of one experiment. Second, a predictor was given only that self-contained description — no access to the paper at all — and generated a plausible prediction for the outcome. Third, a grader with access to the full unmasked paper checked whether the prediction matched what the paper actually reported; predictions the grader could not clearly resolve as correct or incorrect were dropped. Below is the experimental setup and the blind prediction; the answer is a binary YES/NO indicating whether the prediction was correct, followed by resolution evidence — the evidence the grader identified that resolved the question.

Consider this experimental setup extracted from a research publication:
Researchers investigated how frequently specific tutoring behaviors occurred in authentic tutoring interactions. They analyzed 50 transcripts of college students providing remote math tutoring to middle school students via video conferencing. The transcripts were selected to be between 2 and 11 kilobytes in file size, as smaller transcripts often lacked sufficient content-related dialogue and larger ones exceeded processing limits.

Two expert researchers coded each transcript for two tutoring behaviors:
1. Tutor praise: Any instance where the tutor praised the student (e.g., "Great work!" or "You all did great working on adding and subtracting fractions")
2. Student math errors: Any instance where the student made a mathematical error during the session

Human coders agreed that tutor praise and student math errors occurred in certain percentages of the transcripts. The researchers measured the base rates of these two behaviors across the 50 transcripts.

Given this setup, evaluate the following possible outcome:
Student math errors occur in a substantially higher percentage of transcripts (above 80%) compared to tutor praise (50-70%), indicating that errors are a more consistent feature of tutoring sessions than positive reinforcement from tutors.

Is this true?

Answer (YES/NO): NO